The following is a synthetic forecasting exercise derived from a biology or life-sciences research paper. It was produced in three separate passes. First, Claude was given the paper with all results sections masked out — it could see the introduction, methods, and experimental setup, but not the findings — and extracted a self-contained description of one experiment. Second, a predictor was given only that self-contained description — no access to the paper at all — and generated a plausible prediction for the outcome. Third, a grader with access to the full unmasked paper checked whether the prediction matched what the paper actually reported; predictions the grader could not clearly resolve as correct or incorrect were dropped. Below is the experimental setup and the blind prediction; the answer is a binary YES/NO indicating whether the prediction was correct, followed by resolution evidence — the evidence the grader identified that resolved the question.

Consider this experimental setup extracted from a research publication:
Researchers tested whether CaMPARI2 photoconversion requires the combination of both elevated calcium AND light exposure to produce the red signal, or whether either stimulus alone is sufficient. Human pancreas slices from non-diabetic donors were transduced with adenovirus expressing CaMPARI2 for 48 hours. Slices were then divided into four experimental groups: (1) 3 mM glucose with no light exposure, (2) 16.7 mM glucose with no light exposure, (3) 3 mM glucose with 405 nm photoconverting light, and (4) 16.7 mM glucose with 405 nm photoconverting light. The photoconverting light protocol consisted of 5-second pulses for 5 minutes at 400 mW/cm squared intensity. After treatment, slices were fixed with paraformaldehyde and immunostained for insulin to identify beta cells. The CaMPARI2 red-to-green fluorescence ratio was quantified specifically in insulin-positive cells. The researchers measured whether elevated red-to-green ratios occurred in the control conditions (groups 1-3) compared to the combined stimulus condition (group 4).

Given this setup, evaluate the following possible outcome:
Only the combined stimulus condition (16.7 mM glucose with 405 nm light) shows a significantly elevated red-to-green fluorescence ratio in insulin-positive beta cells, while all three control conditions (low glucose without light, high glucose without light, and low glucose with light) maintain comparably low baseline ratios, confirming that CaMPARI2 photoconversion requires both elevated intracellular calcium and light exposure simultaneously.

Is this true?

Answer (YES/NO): NO